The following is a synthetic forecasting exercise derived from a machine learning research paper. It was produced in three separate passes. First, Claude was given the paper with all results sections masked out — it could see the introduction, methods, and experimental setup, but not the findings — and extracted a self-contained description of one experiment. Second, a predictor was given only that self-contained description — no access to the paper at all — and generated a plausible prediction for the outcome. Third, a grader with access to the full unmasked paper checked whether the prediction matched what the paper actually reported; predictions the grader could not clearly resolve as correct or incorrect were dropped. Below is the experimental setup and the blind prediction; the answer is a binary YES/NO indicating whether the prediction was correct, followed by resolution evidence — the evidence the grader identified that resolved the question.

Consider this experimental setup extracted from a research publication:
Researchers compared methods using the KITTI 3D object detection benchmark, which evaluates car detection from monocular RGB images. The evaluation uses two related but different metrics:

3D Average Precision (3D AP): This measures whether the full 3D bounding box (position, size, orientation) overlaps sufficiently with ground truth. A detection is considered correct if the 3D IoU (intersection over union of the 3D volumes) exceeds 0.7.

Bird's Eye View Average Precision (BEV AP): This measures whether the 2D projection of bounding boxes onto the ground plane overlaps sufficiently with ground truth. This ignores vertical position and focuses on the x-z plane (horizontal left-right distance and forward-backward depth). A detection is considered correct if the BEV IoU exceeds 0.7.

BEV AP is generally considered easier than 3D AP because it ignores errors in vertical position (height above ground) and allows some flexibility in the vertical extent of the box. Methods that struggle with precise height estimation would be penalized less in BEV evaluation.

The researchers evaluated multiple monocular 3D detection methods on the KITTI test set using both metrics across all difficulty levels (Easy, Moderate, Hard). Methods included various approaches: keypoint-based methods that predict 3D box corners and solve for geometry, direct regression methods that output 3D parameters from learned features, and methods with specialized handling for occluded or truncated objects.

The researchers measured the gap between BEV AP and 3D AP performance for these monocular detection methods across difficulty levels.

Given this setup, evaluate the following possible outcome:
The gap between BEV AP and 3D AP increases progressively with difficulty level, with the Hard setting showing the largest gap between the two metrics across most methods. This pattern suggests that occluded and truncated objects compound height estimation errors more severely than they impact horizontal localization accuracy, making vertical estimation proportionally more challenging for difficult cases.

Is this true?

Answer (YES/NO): NO